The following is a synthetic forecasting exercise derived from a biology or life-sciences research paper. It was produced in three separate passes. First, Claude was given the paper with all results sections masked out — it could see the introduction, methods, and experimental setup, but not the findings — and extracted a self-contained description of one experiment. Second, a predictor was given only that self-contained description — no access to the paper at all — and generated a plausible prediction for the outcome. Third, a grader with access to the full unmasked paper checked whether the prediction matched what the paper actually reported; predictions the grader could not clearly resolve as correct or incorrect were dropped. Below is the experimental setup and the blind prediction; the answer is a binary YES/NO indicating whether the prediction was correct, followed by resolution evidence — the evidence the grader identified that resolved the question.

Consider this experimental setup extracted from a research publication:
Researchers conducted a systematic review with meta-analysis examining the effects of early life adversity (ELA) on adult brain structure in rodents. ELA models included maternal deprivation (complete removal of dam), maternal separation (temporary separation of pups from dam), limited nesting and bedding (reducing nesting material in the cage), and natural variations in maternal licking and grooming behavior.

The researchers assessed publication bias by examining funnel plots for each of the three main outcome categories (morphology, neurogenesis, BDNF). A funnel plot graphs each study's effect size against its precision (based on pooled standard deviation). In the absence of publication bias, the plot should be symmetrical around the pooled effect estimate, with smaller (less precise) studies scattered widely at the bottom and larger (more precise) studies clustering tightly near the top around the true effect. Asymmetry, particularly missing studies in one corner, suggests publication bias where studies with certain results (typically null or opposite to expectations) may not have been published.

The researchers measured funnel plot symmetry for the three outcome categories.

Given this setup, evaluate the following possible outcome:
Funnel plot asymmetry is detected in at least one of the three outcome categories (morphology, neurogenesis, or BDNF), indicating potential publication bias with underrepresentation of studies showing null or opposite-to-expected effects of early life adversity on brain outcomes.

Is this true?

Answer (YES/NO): YES